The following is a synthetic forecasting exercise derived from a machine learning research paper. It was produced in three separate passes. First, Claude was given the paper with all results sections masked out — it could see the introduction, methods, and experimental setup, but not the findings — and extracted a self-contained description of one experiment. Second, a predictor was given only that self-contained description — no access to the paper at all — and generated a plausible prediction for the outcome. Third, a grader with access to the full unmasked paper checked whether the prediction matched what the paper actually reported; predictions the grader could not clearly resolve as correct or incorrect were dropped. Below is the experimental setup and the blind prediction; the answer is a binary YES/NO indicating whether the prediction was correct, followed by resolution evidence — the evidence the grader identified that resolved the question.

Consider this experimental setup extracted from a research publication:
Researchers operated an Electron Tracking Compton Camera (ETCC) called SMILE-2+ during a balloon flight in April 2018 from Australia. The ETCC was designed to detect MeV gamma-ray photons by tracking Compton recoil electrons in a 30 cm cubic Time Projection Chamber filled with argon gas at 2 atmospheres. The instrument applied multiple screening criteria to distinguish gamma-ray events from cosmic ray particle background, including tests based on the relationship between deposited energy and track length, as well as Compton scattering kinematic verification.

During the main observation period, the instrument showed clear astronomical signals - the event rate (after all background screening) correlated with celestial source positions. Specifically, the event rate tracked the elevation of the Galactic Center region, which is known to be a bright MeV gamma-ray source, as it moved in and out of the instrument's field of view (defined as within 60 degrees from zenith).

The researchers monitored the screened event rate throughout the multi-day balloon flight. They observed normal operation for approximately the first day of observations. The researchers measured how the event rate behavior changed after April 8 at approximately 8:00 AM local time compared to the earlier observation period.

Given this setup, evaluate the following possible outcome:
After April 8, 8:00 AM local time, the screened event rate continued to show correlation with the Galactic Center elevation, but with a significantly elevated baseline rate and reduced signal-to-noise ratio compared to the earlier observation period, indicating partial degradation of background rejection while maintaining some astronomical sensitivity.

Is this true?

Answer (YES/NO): NO